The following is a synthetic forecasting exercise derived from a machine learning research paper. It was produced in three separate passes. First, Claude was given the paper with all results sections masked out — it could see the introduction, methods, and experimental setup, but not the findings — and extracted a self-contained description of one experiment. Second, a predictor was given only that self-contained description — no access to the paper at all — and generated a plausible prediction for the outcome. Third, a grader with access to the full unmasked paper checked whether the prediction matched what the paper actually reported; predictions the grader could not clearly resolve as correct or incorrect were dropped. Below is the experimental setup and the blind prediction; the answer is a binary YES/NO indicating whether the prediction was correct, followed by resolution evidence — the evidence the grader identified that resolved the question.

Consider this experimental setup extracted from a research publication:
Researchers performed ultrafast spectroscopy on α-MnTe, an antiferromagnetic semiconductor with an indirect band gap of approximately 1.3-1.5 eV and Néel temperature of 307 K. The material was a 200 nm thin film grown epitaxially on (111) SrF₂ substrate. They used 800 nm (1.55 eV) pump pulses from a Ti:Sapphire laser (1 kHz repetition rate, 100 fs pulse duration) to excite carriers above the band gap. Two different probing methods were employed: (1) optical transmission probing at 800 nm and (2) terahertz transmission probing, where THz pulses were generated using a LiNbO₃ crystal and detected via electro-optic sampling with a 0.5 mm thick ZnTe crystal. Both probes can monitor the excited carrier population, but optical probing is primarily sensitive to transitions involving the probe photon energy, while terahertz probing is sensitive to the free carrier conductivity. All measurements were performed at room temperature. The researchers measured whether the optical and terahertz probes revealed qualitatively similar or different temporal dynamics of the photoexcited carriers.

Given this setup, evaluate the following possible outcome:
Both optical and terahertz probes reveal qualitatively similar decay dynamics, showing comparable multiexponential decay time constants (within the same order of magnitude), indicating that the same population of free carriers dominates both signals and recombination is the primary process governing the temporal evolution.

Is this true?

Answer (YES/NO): NO